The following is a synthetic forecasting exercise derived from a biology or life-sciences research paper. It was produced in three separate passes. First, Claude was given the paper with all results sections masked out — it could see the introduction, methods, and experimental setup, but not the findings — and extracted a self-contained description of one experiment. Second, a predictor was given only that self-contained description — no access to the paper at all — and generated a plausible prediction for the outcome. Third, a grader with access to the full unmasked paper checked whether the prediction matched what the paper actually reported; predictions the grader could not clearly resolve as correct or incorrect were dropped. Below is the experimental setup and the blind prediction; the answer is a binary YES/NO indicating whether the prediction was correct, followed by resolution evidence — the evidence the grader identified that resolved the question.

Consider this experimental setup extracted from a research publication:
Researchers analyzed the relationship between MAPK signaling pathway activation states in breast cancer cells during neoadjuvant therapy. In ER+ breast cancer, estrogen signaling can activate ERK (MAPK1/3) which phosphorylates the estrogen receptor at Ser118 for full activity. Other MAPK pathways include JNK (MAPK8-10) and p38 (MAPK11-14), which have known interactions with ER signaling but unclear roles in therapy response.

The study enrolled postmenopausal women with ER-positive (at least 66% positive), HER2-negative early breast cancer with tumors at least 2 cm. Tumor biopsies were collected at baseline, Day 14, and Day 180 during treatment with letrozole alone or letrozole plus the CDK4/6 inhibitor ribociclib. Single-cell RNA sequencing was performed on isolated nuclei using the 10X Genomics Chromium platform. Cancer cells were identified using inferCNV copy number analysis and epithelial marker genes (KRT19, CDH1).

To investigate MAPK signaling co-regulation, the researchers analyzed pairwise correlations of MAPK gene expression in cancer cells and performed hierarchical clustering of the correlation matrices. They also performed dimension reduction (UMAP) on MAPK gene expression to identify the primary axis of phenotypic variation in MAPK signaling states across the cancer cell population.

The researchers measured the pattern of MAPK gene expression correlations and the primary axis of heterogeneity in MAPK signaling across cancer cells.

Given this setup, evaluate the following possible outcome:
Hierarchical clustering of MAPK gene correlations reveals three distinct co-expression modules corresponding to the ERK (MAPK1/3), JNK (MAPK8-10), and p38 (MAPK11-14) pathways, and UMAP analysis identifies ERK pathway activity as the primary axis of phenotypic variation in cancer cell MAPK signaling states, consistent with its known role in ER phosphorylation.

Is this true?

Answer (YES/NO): NO